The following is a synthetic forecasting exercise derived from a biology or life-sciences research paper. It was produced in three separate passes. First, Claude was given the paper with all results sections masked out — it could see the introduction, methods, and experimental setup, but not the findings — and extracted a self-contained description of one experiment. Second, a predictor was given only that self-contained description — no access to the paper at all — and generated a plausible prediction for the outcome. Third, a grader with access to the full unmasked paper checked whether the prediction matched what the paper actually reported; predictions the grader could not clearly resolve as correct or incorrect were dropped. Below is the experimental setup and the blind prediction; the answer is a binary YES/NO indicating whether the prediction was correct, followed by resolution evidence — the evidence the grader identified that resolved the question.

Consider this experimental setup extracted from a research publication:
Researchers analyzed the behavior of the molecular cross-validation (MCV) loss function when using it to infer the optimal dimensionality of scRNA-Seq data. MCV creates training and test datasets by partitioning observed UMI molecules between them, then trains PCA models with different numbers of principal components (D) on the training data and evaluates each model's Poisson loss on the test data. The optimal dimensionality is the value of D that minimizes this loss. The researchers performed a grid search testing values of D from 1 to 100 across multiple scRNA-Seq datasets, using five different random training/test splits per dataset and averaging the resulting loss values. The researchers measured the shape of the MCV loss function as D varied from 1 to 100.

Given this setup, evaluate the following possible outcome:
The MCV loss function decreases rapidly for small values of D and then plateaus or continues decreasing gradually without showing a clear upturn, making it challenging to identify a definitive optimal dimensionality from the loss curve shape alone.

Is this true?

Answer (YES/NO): NO